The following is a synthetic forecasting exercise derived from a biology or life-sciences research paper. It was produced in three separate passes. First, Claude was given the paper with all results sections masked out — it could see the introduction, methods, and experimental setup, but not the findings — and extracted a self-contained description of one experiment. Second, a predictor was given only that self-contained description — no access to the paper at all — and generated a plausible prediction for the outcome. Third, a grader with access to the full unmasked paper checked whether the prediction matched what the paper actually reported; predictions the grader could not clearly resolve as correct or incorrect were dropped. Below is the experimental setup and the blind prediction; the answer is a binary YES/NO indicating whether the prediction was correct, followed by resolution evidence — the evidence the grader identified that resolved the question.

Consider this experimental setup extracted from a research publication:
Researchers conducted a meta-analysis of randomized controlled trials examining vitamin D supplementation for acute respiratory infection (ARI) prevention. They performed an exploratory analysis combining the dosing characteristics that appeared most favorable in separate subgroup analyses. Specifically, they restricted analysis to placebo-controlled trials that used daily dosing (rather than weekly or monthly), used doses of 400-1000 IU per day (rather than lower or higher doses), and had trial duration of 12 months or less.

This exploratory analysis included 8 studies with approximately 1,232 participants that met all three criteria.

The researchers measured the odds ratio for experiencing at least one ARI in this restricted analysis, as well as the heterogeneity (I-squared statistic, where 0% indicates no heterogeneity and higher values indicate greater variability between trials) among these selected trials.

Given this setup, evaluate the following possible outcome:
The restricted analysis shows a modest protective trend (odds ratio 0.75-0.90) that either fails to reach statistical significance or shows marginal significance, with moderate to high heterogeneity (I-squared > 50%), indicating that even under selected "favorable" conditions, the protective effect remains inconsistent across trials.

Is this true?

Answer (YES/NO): NO